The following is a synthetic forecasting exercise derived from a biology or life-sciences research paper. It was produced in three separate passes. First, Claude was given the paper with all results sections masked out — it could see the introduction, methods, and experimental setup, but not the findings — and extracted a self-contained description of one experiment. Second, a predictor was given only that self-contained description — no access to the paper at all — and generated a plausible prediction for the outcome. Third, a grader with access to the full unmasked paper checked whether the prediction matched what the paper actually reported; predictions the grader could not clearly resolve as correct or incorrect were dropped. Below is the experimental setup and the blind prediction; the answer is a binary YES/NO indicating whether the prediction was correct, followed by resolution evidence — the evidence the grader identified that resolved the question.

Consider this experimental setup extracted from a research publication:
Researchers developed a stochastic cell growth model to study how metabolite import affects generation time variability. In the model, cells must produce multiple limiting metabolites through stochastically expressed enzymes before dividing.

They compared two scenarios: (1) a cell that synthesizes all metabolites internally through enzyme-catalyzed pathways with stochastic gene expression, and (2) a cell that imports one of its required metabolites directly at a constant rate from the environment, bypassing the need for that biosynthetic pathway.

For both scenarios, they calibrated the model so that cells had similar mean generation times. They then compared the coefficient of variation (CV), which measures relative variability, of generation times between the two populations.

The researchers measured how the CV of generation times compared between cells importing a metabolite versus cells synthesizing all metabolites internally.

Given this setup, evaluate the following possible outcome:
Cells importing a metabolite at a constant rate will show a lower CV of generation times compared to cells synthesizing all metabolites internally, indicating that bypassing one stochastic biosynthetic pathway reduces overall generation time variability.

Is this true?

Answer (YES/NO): YES